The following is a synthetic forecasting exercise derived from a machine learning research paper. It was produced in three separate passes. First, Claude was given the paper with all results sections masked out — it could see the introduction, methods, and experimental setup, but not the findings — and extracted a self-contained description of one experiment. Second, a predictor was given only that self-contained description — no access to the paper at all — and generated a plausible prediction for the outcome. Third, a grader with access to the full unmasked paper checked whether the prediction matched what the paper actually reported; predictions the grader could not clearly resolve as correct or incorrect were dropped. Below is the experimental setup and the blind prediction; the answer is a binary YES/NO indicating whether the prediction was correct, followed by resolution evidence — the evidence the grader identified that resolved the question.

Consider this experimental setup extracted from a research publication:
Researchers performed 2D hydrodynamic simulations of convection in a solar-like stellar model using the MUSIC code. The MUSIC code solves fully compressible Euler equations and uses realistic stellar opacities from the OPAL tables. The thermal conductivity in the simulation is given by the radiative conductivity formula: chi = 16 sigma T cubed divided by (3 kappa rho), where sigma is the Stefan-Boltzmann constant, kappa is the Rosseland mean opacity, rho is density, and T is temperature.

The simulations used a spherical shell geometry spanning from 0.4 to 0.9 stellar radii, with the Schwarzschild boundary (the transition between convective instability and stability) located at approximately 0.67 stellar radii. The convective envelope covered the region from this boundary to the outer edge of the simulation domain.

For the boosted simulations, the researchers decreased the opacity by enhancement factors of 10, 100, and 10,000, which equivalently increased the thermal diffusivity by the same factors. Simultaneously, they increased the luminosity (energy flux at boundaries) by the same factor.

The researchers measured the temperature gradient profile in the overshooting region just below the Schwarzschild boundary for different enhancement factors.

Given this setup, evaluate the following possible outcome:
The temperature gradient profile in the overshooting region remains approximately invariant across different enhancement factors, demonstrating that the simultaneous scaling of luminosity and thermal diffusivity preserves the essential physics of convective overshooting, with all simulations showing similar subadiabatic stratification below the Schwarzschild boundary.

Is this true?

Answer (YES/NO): NO